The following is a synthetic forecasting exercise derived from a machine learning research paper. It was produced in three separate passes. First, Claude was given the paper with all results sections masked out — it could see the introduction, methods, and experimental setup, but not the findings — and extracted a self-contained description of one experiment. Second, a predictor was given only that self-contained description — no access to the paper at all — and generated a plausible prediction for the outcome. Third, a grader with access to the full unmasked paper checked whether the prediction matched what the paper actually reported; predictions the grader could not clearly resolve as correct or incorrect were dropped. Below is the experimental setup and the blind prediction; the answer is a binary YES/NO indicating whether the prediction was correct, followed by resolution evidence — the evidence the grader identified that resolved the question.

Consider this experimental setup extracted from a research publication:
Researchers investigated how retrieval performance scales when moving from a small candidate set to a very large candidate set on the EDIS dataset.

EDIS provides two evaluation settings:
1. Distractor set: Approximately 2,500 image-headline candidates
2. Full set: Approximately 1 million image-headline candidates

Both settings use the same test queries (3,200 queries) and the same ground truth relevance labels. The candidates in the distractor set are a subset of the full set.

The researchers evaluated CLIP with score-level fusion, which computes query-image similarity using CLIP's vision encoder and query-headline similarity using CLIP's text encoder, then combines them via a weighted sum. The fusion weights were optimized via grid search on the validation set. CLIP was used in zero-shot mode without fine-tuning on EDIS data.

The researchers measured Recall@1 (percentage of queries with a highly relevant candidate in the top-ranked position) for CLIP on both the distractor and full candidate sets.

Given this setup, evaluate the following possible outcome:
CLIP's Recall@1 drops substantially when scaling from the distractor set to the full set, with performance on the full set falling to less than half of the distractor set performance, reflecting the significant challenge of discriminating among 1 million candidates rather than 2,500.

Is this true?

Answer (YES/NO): YES